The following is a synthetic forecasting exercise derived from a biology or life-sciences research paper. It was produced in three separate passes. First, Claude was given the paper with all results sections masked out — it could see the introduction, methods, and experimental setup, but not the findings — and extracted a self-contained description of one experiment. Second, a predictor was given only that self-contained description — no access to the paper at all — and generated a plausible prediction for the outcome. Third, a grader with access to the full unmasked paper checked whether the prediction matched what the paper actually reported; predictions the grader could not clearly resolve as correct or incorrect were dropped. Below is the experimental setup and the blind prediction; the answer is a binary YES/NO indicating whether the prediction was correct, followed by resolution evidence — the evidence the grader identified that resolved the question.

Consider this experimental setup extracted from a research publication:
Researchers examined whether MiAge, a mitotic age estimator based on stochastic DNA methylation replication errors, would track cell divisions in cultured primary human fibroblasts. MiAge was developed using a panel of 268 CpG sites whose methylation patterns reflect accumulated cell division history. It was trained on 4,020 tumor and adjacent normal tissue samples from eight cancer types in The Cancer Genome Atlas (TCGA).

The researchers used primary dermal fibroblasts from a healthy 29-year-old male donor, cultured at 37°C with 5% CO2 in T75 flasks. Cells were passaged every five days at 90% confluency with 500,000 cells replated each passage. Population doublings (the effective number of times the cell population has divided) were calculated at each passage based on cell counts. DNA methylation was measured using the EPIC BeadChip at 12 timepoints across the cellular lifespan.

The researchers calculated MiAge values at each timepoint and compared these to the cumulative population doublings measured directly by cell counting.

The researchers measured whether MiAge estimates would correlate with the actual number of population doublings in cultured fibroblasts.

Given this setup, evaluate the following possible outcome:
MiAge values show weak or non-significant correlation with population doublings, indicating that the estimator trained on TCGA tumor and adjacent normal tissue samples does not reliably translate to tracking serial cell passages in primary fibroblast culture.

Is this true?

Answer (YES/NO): NO